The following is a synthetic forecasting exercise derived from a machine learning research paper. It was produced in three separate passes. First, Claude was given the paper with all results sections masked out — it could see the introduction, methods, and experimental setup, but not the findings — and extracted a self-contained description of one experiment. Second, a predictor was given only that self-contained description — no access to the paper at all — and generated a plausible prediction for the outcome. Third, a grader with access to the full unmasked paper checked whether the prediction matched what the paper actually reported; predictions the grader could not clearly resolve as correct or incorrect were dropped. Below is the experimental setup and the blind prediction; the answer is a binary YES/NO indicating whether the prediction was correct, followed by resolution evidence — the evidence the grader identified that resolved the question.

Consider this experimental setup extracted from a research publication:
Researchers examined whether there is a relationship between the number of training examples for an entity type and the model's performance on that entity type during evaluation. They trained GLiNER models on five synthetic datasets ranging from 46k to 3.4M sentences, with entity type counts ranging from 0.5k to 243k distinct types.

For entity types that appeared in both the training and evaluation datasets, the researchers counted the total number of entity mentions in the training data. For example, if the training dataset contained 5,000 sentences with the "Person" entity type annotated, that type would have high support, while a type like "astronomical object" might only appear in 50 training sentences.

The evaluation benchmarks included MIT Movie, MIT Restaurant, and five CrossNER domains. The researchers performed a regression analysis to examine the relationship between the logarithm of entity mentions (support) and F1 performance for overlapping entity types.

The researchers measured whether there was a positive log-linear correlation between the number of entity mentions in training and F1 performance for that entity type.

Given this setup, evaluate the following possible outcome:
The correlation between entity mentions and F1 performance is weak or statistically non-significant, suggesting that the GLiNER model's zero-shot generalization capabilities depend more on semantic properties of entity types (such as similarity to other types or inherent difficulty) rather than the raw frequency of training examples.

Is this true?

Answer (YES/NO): NO